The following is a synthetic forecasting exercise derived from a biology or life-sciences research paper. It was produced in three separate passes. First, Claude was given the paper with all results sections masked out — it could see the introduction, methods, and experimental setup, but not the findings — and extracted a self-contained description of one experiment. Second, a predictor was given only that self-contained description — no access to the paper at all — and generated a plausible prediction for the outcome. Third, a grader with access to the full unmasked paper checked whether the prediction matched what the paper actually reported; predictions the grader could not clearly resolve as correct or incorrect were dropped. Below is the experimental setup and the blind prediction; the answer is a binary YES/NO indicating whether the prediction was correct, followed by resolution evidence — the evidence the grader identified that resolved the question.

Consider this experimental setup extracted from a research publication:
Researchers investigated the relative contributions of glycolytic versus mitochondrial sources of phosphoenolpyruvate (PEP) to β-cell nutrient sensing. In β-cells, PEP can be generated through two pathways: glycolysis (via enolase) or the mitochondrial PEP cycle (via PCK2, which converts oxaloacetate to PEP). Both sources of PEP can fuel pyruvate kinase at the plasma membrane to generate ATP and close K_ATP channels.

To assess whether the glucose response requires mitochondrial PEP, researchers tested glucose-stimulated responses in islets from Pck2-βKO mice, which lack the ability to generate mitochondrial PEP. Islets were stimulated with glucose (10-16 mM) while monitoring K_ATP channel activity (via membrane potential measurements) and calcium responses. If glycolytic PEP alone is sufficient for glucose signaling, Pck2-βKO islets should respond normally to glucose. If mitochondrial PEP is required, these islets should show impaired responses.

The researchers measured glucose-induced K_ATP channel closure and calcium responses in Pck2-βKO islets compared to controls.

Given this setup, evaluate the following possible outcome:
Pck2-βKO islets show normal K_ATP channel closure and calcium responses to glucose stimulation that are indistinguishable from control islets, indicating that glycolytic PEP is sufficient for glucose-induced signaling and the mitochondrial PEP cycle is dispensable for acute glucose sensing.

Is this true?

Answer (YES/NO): NO